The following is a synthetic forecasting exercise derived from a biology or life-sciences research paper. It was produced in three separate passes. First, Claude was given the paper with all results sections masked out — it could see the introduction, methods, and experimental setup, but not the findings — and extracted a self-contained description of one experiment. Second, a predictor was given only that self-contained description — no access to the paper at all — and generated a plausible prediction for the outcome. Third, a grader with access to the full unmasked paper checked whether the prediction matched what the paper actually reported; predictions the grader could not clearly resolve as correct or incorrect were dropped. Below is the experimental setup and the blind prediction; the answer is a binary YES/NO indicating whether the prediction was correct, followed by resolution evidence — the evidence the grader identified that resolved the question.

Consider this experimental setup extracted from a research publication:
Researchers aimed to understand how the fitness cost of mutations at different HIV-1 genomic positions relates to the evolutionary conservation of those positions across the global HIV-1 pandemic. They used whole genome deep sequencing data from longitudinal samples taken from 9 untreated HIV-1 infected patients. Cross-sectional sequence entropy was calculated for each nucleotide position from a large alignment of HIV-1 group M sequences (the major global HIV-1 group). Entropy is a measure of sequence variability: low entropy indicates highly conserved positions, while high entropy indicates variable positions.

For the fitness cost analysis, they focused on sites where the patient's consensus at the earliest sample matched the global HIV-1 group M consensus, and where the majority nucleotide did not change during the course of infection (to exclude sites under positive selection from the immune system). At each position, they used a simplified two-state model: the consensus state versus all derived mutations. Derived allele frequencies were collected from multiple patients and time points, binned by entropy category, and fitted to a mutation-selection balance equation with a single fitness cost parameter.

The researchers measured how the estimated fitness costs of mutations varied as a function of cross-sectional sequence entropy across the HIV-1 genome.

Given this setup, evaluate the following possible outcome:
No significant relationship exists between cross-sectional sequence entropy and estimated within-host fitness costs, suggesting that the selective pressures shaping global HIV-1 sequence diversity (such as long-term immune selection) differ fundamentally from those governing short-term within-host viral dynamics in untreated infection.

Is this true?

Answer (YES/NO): NO